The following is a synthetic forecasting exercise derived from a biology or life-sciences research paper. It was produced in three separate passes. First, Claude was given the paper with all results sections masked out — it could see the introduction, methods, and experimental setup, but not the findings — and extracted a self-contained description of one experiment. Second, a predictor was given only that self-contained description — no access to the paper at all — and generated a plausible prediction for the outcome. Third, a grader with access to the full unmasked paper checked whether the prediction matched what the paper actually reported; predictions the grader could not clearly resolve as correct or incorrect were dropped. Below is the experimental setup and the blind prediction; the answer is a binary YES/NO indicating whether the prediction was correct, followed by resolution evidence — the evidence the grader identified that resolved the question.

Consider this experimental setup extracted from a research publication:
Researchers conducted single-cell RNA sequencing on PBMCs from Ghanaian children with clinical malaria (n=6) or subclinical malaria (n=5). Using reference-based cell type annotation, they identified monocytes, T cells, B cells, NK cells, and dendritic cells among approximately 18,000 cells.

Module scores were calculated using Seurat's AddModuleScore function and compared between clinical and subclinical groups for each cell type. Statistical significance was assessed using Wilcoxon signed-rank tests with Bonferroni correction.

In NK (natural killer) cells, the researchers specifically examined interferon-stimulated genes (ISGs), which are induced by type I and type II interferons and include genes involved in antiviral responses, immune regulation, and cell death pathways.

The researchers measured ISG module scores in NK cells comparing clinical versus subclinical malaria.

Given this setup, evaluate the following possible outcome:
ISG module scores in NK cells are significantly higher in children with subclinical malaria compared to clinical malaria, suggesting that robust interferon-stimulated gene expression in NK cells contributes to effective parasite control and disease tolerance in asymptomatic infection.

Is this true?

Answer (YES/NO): NO